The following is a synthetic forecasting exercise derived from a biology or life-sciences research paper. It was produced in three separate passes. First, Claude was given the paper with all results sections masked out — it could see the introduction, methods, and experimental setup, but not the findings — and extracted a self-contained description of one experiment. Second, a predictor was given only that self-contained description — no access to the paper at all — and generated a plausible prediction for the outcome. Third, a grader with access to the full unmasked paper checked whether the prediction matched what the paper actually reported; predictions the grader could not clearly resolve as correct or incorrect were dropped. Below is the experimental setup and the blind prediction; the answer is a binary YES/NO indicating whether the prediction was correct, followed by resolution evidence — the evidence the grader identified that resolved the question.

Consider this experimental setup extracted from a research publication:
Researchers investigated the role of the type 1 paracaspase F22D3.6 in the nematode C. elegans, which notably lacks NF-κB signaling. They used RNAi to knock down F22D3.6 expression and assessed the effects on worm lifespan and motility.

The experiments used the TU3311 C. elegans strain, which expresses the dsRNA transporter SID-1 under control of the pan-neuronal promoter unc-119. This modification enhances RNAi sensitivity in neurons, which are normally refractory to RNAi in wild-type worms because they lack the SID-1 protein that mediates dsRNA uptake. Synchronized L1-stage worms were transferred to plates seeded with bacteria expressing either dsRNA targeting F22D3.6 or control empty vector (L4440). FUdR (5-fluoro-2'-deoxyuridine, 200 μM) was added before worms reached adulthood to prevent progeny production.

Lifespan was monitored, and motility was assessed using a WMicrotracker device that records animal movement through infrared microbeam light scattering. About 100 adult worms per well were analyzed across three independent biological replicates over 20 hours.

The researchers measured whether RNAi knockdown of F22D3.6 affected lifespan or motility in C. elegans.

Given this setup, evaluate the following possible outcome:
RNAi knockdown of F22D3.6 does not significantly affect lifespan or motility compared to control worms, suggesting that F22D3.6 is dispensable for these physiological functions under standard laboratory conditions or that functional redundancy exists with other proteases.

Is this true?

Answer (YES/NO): NO